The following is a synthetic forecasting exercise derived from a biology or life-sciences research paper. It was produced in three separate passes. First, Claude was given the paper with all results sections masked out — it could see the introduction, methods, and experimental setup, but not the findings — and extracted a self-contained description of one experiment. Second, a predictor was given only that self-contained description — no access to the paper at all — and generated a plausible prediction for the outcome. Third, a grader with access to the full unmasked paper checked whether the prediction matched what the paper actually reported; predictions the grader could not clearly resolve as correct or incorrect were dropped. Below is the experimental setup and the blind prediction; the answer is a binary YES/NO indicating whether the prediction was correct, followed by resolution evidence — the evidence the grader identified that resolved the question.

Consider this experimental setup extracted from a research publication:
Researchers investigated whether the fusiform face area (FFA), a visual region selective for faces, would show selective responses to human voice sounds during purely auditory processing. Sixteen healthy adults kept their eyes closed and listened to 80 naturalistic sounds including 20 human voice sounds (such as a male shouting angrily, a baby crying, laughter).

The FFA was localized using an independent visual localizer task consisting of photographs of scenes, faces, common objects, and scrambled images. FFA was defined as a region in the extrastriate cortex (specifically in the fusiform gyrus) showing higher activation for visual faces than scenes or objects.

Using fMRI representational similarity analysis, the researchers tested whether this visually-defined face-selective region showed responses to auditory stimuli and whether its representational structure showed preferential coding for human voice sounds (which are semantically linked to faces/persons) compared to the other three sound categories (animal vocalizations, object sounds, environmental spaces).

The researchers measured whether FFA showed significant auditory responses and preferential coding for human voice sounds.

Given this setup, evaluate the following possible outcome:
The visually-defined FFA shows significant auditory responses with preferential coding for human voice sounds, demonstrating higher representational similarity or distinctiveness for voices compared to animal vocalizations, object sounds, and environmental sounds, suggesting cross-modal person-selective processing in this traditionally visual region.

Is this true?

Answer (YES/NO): YES